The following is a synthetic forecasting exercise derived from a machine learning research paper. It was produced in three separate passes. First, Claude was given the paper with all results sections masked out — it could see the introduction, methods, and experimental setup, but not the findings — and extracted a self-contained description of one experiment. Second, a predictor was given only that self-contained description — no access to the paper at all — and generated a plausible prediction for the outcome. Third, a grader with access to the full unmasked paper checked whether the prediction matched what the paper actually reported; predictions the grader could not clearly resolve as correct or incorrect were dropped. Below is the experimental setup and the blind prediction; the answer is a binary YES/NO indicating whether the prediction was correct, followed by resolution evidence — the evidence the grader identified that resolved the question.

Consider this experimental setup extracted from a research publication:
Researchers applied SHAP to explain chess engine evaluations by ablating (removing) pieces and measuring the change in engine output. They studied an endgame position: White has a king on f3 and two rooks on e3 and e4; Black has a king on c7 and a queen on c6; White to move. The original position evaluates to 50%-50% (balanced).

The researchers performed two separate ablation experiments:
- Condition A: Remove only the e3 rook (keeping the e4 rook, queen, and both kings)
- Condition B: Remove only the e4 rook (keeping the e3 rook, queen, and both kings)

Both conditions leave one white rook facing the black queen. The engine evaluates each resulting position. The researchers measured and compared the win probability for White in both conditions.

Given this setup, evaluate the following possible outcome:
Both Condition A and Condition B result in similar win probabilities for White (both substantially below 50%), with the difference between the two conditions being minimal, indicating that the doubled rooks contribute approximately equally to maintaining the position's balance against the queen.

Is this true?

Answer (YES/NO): YES